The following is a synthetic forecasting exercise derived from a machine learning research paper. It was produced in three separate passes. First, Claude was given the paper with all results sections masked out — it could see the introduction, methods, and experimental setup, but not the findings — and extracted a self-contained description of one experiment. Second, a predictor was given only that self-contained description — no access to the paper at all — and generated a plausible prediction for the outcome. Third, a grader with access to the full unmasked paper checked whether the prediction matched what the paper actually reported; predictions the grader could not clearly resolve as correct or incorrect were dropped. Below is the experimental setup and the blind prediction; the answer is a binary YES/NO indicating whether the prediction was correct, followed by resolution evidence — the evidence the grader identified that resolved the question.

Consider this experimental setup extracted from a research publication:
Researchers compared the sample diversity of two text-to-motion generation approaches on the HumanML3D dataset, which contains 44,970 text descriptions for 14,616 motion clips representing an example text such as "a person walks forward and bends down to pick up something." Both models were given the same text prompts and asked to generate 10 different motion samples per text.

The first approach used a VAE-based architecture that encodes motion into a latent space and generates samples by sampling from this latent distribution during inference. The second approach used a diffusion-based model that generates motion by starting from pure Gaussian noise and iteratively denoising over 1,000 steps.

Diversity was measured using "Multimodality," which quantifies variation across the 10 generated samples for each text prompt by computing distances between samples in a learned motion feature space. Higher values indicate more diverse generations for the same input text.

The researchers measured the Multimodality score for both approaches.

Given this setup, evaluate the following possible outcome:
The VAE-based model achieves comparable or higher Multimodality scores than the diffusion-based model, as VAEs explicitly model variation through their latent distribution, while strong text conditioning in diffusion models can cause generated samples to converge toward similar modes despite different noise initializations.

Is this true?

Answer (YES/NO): NO